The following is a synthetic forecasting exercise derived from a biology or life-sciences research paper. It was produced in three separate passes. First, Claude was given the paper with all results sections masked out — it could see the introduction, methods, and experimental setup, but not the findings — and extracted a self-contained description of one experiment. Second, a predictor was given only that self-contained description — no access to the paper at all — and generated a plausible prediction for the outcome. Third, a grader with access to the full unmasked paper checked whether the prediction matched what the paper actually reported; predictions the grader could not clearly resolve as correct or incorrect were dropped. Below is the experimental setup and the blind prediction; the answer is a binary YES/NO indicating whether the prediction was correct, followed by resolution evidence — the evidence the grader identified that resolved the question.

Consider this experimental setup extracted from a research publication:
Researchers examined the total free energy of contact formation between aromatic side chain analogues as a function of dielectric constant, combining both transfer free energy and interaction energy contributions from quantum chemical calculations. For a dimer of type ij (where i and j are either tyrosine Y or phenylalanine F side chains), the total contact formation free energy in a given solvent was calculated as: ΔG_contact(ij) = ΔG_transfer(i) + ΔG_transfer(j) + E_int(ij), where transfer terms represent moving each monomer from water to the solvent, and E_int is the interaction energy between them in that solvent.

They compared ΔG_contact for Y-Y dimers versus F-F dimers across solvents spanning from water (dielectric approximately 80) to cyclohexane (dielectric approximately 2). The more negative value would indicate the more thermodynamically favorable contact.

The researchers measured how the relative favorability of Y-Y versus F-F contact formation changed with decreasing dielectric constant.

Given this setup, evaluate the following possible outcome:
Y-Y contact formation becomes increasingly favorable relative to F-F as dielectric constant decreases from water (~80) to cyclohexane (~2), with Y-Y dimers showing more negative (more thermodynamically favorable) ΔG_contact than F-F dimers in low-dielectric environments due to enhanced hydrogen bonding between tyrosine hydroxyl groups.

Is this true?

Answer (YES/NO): NO